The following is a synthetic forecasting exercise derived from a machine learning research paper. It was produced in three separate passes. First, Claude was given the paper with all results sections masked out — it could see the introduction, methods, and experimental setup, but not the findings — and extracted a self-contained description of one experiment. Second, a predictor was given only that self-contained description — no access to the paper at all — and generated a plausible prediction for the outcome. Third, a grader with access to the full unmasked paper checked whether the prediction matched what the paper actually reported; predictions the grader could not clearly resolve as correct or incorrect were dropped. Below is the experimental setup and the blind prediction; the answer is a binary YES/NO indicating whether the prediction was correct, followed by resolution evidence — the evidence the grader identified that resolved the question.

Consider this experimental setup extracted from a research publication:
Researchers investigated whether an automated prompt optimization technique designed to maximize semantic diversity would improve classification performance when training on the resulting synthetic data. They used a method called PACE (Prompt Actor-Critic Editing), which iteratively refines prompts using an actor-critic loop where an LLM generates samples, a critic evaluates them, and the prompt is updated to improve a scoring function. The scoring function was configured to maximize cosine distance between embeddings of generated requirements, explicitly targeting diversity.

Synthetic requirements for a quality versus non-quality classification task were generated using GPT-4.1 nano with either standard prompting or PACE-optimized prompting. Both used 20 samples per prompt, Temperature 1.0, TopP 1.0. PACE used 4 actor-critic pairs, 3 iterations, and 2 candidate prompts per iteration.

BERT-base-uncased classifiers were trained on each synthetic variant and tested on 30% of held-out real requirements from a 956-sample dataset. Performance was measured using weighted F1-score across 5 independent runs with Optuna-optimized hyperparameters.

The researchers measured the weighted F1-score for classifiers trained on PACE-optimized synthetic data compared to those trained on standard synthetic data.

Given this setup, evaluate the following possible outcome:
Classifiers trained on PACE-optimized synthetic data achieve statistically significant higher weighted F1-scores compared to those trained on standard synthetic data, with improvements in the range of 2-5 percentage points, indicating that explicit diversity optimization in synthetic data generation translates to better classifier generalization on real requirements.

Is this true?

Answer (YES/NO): NO